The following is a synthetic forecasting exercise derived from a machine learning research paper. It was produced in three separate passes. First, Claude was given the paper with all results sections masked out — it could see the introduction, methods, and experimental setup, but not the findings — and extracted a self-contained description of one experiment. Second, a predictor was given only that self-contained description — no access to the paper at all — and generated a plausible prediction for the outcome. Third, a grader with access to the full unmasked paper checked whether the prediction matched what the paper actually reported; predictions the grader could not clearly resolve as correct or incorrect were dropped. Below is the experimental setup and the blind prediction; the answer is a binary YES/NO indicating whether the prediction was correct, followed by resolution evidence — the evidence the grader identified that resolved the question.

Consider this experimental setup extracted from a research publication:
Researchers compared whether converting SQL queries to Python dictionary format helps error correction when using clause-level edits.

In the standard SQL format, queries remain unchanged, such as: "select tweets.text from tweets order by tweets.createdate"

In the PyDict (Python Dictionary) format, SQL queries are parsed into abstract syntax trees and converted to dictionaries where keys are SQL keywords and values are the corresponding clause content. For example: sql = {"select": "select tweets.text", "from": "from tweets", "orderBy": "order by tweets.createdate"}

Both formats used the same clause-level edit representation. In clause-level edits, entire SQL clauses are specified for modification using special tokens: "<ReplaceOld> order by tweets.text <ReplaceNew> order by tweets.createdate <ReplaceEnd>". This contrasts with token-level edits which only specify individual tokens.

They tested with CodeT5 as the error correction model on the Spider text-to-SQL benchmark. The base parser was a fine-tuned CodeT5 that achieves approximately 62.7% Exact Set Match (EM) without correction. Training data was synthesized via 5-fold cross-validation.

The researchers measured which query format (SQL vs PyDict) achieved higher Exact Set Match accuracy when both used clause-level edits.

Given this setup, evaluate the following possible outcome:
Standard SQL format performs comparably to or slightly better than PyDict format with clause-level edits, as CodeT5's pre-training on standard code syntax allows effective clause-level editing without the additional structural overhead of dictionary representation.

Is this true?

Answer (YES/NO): YES